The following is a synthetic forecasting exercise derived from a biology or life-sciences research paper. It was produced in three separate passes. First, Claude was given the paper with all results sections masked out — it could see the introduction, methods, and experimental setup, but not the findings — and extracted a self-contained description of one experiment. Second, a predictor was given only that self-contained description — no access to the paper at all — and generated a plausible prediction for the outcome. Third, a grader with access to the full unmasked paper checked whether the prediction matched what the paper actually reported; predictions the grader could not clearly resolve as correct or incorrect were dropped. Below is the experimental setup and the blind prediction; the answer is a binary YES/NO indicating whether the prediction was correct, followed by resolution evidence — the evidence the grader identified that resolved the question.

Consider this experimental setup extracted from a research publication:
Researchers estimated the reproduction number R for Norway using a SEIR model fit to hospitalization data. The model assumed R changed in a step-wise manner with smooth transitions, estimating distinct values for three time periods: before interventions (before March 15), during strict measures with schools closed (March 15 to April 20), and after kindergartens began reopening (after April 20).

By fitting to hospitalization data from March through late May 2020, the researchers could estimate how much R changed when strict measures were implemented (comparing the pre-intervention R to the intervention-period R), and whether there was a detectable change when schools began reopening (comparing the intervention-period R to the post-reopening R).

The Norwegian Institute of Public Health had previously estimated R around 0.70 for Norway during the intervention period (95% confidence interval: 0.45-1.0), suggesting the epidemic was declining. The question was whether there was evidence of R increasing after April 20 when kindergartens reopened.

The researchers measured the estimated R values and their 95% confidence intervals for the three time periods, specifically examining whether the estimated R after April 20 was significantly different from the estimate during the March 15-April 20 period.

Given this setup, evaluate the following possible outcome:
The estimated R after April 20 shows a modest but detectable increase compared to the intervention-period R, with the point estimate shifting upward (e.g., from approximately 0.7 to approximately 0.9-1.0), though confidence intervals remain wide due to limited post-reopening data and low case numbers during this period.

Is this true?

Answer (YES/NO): NO